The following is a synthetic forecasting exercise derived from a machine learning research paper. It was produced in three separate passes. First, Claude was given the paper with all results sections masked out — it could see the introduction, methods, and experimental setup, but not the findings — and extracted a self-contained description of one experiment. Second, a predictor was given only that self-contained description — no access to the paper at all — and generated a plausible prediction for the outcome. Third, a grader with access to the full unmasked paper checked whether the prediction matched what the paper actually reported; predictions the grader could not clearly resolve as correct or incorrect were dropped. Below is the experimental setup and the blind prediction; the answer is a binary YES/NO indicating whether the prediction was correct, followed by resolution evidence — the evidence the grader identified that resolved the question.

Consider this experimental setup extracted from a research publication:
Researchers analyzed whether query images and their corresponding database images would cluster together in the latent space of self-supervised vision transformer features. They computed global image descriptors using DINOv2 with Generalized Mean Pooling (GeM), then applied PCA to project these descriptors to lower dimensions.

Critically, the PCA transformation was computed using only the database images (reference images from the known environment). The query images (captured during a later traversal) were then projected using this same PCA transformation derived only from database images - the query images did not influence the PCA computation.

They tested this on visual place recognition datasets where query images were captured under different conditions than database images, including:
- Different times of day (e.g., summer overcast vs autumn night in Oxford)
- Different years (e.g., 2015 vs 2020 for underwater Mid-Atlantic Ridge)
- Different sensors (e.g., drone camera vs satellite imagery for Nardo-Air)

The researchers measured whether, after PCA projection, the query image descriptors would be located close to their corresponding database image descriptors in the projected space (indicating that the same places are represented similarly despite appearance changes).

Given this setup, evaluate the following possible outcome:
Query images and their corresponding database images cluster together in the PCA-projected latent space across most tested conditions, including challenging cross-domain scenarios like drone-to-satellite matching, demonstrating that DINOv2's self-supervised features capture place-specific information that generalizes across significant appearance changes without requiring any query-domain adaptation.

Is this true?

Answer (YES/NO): YES